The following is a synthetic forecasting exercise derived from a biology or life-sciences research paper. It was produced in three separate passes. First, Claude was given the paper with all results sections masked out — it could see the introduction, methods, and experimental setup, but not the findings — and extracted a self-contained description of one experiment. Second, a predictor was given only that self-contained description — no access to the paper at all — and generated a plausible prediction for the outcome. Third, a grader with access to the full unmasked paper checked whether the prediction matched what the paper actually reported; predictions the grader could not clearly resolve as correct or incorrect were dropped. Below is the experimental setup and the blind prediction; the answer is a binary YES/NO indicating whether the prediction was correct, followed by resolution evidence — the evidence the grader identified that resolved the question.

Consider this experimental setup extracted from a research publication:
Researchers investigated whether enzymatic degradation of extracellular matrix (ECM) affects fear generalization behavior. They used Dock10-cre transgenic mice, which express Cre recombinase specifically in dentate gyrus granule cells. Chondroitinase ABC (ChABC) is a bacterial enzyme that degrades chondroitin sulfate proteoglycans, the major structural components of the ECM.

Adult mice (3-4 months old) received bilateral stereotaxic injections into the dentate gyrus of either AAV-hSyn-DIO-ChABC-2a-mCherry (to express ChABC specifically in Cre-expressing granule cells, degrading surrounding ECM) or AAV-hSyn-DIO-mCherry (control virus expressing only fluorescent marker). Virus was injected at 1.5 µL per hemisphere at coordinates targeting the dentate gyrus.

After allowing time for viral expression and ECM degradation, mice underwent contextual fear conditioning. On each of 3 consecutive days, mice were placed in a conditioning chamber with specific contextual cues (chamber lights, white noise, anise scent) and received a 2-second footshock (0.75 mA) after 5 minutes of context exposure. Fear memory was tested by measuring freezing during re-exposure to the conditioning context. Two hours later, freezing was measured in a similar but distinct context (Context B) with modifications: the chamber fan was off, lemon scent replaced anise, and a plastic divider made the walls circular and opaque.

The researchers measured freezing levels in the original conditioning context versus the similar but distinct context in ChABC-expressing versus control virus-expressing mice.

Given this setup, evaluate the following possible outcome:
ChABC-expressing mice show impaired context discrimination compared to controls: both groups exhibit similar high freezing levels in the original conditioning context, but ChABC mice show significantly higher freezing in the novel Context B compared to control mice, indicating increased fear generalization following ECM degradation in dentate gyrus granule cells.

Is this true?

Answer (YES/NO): NO